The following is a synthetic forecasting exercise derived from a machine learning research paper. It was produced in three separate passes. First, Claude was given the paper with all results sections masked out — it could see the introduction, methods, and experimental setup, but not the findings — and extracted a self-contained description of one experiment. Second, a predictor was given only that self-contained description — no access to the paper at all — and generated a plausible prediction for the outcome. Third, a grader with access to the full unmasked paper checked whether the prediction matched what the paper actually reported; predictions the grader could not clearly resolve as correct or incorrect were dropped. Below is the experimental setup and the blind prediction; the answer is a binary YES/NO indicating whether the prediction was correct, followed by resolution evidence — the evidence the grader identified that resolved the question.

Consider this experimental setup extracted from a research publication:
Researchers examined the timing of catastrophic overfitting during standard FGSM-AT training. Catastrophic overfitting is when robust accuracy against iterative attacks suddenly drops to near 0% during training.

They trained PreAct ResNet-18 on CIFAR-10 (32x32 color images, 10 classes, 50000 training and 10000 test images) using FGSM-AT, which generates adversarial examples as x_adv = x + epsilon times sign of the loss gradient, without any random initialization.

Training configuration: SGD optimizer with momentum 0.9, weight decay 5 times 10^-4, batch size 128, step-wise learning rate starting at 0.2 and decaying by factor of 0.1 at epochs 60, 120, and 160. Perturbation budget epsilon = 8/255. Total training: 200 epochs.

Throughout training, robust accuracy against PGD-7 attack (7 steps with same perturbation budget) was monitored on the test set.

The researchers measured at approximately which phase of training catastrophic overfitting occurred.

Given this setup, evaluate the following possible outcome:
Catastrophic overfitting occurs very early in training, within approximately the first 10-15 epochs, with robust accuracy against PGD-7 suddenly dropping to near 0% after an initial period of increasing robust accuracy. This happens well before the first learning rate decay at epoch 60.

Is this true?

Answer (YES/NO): NO